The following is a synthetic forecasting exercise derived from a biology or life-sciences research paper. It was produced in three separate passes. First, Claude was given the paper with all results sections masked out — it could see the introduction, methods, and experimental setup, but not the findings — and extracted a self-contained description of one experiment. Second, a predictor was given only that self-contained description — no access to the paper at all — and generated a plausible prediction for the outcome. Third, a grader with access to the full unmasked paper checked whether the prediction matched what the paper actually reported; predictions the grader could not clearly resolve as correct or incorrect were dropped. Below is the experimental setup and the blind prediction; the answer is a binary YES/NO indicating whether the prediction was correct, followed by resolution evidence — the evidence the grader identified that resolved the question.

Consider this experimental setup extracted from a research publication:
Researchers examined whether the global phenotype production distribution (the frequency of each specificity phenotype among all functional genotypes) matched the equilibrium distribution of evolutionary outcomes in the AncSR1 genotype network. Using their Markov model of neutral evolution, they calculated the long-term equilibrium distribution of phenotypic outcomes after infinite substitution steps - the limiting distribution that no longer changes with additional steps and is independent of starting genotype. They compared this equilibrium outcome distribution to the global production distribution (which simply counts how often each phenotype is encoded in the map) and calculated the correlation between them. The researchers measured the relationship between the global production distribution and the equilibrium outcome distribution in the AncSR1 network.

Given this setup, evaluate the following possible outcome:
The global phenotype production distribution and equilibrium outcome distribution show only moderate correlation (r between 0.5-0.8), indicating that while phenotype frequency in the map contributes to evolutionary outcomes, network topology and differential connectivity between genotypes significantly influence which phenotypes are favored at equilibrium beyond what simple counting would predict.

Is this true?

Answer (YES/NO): NO